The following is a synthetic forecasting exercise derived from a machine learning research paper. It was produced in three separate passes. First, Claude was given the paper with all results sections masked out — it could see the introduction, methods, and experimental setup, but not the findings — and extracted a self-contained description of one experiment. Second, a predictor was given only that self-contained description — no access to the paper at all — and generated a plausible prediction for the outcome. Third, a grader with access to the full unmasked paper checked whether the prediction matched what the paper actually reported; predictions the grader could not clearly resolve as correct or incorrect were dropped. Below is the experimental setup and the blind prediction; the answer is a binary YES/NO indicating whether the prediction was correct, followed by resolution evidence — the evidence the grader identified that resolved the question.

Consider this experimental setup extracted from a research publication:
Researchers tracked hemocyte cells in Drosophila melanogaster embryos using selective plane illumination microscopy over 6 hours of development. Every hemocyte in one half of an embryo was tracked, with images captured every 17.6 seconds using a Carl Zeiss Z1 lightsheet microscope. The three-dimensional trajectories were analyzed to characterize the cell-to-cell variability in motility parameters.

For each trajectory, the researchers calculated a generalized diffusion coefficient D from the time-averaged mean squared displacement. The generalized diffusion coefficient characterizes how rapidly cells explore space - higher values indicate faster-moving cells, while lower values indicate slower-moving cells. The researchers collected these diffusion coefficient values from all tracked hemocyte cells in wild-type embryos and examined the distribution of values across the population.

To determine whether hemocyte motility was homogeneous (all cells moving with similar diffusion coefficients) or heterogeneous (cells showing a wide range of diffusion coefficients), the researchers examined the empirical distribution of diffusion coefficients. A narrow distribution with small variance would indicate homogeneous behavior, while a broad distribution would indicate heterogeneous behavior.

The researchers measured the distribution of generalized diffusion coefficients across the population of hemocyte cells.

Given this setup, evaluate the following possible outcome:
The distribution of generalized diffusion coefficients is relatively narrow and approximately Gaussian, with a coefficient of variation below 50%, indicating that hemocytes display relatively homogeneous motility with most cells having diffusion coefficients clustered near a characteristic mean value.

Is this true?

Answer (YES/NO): NO